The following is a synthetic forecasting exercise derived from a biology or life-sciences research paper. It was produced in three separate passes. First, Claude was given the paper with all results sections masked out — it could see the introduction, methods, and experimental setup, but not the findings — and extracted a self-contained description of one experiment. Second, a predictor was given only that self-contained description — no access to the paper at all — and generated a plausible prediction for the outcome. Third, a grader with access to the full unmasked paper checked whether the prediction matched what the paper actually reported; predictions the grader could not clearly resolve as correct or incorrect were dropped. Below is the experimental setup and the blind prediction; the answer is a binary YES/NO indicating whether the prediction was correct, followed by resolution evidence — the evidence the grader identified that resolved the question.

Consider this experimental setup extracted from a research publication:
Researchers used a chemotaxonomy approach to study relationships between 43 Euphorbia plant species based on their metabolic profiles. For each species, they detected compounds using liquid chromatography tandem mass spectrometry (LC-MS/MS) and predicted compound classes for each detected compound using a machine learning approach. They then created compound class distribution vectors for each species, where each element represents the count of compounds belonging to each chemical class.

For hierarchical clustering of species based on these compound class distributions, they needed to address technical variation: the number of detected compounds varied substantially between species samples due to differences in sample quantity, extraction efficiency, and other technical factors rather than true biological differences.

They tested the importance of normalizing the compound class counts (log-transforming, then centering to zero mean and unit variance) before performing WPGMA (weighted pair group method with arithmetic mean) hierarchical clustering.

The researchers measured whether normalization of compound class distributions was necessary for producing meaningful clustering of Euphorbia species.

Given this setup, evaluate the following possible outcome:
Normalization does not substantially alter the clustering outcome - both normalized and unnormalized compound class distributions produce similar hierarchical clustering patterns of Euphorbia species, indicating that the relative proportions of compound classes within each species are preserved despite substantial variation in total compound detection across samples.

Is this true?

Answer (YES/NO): NO